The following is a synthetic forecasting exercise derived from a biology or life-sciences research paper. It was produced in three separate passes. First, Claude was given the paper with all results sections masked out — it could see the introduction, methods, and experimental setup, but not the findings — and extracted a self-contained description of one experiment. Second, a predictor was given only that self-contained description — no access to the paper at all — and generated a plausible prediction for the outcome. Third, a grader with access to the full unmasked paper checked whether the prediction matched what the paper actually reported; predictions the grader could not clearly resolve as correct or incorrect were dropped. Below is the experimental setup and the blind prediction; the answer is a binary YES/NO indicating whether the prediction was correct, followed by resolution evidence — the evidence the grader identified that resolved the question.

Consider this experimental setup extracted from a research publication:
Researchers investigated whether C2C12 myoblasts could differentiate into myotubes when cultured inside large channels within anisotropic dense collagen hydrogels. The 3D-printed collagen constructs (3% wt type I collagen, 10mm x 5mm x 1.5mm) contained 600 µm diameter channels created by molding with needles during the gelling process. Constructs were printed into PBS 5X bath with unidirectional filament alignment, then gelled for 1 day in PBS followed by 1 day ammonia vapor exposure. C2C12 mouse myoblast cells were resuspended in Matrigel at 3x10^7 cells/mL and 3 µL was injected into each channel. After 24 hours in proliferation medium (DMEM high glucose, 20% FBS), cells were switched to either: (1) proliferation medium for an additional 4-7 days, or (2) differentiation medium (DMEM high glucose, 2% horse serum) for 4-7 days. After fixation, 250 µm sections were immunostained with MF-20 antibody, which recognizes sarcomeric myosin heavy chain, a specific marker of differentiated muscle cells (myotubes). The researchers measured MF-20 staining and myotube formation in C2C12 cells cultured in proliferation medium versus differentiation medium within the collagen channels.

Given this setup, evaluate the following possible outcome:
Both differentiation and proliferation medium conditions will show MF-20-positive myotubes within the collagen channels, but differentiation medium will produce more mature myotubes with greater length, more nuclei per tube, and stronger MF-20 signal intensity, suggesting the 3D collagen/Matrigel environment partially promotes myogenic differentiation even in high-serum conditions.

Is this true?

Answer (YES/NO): NO